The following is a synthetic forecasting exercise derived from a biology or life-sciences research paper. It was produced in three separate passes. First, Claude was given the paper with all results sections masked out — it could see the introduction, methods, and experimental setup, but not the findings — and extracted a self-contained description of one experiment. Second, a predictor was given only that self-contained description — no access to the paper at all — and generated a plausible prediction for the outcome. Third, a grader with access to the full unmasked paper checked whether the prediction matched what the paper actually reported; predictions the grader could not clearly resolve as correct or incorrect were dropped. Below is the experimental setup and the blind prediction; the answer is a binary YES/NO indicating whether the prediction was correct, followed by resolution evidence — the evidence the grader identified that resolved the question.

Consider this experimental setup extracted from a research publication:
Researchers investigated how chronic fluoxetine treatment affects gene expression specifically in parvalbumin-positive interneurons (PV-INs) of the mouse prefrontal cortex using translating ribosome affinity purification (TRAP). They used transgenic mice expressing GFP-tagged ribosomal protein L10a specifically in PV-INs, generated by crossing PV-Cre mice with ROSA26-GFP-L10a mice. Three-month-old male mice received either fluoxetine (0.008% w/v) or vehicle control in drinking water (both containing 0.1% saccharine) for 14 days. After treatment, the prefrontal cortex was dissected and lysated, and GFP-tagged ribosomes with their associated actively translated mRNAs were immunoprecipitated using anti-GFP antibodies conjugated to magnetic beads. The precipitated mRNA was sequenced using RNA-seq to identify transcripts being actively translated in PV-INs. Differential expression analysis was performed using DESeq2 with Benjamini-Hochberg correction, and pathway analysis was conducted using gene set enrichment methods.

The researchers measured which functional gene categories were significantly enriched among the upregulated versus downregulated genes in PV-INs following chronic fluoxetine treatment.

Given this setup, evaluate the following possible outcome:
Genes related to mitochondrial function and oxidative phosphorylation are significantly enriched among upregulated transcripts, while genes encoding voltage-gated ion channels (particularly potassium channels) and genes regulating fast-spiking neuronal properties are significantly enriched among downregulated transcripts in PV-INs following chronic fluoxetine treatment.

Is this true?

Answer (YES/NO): NO